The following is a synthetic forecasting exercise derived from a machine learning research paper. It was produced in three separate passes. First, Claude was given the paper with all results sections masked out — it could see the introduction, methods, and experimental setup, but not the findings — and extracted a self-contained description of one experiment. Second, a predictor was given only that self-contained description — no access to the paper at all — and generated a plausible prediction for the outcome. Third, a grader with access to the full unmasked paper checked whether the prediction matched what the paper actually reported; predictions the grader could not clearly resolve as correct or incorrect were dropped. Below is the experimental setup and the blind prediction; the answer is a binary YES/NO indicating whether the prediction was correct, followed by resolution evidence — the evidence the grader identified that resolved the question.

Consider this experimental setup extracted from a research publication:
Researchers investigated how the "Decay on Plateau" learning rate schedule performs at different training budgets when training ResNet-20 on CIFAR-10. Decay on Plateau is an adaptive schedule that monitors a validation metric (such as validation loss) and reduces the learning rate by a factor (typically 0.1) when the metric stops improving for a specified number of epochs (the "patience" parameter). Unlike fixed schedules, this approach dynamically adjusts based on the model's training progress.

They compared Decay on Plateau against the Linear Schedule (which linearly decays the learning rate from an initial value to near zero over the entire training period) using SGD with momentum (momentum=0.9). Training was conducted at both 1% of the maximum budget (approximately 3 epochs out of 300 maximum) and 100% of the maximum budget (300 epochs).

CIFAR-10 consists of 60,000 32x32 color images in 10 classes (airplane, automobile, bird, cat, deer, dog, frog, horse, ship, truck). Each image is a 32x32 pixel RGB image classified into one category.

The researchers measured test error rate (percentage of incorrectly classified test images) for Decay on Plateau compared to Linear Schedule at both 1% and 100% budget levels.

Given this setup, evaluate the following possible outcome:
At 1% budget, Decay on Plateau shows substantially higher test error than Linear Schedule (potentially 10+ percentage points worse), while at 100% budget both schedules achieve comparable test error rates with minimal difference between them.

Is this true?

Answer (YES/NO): YES